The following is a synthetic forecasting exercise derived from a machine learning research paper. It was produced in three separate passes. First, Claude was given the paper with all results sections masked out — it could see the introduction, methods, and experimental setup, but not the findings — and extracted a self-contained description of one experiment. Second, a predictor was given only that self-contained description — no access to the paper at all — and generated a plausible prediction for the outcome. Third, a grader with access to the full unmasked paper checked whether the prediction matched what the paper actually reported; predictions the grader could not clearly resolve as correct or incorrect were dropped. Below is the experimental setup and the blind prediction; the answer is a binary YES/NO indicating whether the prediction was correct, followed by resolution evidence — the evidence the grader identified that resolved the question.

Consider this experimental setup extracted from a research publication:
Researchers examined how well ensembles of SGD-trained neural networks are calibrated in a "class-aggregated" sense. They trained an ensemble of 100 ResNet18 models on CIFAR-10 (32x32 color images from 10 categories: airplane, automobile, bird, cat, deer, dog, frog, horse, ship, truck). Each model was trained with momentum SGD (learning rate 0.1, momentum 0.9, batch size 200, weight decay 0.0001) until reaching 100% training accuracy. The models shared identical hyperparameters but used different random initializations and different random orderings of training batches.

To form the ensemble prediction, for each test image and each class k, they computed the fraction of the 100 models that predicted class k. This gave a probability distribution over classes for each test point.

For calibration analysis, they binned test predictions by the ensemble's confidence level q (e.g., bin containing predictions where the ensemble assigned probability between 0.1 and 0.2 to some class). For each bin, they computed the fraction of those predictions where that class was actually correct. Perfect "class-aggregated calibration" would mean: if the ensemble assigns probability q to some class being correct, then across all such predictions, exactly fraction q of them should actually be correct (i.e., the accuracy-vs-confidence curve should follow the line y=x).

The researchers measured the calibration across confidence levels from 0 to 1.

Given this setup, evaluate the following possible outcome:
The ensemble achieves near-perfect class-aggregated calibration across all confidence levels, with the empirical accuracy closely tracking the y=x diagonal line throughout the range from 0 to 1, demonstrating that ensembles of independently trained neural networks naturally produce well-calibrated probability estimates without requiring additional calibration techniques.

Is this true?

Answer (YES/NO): YES